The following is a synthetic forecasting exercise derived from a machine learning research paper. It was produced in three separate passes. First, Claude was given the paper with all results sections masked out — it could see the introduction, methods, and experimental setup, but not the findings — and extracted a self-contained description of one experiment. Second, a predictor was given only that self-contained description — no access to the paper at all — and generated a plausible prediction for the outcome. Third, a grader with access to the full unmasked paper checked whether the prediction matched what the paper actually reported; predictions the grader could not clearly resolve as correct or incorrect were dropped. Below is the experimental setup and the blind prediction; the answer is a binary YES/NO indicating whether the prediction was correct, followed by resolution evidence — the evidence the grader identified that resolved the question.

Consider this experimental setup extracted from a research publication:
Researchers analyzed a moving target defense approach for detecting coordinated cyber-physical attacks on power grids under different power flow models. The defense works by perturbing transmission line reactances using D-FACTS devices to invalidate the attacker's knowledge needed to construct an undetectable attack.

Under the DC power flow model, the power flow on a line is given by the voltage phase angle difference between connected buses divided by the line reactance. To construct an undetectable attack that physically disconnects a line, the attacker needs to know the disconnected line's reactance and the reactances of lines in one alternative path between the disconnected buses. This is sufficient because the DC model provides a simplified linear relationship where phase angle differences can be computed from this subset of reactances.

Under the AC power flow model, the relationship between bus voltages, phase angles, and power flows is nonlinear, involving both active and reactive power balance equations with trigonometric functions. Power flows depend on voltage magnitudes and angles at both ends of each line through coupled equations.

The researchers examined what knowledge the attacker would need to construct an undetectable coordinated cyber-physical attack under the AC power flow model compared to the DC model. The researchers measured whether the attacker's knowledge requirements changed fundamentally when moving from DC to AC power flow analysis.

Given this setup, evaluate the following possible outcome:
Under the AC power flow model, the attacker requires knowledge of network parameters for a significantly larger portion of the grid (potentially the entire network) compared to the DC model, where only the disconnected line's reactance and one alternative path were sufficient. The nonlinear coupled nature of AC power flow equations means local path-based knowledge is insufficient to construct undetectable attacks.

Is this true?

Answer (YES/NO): YES